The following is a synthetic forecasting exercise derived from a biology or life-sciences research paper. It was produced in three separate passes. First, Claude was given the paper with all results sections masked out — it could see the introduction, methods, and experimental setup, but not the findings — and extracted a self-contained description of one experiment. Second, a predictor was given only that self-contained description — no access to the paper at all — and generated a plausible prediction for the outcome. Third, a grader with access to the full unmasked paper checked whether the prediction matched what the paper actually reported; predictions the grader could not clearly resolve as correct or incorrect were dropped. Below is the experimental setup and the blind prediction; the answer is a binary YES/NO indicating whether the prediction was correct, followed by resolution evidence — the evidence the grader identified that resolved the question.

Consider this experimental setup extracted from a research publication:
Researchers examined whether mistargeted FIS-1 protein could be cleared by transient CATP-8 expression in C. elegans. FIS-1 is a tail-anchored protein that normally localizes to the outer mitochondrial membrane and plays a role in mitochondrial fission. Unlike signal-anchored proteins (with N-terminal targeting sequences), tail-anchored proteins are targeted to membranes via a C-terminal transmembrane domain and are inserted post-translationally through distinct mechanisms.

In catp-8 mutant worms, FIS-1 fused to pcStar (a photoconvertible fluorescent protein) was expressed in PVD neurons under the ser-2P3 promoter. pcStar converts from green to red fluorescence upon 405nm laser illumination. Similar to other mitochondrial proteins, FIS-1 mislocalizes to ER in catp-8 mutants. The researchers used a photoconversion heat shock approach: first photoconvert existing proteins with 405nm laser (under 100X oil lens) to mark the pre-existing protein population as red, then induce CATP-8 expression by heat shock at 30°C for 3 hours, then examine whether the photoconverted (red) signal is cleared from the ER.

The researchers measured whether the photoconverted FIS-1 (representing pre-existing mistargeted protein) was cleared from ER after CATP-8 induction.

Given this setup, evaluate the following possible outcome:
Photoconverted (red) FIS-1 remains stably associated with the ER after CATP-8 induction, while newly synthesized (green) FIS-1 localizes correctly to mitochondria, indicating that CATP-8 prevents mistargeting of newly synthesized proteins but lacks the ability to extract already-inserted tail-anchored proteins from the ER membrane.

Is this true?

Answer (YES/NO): NO